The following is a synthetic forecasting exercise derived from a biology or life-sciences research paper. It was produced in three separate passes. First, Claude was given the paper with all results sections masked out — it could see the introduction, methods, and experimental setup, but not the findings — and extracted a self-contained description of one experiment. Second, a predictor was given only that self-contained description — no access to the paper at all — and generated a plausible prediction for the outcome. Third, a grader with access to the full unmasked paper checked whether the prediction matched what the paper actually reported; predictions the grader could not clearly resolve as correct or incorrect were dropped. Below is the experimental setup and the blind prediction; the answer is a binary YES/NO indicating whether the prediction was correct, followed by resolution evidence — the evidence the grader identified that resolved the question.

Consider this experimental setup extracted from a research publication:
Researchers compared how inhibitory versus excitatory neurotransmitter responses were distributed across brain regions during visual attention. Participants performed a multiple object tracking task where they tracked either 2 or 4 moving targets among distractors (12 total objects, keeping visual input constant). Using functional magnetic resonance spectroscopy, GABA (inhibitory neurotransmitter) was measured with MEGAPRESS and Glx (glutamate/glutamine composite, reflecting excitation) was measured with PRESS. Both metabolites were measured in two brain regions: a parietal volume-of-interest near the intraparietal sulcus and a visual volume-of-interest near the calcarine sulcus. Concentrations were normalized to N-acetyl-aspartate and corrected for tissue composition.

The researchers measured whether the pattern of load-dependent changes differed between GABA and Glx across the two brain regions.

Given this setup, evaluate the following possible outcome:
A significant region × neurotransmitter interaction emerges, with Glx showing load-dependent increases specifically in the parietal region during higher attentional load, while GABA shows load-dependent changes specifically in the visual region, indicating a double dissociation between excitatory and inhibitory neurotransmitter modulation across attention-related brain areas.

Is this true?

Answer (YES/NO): NO